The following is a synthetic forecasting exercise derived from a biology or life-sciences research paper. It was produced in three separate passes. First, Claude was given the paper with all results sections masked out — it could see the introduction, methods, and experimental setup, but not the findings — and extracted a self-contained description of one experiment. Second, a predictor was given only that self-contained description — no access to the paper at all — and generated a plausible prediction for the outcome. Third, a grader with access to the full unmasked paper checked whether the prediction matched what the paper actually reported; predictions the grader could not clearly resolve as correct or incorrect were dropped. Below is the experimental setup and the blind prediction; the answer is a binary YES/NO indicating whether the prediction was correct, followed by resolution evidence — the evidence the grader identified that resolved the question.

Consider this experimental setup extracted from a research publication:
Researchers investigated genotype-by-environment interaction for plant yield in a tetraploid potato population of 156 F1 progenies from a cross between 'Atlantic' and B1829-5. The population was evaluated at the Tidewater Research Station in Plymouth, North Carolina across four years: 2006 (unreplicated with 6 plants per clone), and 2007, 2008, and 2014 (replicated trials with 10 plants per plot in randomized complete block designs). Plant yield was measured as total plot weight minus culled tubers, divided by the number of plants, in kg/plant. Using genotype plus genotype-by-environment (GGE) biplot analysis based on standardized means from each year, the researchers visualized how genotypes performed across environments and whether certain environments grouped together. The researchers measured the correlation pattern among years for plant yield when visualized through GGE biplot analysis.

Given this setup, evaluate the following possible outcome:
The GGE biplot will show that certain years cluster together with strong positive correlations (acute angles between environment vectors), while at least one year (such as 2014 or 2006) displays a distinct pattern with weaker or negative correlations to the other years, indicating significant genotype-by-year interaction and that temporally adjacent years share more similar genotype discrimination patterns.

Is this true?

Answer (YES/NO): NO